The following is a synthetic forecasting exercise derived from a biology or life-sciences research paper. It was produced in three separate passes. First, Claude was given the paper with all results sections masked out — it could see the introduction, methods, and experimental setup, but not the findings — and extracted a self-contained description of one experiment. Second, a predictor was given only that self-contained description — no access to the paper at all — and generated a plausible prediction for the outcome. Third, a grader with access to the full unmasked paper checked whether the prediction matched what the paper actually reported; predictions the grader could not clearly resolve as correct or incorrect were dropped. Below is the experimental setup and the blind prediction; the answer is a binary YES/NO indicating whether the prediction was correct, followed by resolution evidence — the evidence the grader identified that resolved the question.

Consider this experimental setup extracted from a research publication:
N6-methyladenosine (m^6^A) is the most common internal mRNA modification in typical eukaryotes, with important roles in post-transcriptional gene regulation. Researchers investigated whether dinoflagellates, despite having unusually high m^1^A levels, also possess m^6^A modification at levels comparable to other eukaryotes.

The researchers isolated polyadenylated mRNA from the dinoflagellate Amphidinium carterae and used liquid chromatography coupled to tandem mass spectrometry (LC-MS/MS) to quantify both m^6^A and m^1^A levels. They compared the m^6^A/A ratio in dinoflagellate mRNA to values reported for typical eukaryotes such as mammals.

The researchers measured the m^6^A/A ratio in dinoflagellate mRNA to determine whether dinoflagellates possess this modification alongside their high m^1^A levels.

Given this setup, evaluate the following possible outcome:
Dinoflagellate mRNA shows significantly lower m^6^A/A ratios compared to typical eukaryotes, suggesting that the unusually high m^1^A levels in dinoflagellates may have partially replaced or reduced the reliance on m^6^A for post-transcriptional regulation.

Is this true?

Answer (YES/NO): NO